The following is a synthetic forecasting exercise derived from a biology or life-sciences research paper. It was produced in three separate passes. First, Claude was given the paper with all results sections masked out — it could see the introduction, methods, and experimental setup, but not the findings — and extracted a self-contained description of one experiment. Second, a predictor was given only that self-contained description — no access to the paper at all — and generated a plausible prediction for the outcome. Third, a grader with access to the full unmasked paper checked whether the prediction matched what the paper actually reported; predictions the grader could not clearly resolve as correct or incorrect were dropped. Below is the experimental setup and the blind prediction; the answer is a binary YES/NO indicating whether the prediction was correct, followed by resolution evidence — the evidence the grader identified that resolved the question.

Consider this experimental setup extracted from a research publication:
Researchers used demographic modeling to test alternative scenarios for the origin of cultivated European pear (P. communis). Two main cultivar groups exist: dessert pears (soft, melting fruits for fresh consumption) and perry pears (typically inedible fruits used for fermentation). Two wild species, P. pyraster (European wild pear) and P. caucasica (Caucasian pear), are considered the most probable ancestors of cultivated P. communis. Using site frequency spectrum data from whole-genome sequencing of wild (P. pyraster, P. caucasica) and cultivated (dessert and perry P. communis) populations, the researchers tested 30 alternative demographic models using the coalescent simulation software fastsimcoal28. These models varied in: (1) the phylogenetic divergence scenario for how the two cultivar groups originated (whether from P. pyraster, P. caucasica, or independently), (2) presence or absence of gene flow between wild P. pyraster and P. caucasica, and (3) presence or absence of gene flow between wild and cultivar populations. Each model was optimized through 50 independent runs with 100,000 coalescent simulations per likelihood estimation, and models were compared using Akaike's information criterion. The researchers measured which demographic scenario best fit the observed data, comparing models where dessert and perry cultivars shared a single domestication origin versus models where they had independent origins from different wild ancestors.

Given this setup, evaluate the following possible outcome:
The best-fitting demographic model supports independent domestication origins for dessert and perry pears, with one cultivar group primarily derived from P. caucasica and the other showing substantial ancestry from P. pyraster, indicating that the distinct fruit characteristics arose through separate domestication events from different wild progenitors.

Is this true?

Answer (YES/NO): NO